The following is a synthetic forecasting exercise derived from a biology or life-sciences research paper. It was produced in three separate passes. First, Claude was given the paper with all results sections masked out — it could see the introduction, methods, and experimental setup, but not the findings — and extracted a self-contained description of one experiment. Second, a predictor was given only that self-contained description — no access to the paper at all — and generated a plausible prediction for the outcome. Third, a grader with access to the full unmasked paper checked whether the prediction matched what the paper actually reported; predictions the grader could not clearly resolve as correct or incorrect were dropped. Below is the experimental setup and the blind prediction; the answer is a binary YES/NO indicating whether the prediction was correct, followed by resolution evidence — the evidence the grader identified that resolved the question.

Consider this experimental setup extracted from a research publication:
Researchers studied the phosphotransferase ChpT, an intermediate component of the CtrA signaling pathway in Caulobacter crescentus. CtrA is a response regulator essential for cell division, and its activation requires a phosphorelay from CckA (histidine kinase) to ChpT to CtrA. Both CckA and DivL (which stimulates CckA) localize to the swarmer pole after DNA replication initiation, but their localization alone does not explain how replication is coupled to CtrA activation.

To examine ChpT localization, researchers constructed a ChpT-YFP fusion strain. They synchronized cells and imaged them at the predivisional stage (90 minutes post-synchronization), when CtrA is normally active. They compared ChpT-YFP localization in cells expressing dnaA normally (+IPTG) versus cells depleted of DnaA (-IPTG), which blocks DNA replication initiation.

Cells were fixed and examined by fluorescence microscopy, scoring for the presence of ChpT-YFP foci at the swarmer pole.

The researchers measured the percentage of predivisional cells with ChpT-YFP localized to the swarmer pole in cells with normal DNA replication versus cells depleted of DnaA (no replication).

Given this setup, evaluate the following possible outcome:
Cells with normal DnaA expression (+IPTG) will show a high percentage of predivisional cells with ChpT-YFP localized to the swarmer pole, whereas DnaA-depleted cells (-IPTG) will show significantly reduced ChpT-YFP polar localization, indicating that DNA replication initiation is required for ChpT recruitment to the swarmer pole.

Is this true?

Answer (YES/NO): YES